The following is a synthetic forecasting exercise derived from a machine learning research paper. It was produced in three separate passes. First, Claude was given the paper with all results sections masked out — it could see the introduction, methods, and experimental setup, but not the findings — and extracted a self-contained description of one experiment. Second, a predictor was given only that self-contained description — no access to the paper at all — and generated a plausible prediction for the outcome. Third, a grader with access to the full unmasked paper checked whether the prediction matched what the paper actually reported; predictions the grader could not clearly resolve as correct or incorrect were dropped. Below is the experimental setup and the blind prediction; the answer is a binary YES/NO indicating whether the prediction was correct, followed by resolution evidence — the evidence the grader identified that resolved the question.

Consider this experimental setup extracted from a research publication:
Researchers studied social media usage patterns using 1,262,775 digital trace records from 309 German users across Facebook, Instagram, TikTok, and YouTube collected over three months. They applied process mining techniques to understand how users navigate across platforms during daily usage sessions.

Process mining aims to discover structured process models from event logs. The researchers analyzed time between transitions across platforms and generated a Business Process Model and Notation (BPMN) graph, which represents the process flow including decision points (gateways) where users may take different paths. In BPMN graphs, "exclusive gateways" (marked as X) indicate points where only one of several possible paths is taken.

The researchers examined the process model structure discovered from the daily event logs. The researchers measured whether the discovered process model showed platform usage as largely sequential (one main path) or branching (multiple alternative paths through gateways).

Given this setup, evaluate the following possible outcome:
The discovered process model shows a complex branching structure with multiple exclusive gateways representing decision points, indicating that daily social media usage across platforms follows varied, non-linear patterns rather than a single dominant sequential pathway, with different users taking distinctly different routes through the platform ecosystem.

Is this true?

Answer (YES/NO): NO